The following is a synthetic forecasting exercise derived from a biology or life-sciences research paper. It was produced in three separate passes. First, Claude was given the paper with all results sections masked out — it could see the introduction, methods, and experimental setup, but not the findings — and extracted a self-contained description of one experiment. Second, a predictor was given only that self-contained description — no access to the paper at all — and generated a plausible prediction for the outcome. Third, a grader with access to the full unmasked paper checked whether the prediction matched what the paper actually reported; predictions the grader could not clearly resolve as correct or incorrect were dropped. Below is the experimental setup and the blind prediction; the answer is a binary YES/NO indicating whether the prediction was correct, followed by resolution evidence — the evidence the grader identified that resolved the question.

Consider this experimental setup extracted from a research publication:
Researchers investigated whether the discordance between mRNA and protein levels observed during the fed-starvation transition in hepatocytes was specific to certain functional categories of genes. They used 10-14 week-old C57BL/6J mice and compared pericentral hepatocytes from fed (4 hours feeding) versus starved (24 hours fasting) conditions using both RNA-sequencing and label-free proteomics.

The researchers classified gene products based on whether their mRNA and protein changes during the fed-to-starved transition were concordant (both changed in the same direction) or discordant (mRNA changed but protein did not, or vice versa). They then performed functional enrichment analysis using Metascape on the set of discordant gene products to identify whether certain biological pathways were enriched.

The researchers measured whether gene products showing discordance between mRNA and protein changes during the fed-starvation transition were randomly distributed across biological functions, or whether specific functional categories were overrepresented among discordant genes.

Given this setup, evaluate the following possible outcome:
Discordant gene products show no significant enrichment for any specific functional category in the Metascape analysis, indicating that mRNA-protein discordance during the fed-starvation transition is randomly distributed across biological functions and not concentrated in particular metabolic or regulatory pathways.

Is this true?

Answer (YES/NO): NO